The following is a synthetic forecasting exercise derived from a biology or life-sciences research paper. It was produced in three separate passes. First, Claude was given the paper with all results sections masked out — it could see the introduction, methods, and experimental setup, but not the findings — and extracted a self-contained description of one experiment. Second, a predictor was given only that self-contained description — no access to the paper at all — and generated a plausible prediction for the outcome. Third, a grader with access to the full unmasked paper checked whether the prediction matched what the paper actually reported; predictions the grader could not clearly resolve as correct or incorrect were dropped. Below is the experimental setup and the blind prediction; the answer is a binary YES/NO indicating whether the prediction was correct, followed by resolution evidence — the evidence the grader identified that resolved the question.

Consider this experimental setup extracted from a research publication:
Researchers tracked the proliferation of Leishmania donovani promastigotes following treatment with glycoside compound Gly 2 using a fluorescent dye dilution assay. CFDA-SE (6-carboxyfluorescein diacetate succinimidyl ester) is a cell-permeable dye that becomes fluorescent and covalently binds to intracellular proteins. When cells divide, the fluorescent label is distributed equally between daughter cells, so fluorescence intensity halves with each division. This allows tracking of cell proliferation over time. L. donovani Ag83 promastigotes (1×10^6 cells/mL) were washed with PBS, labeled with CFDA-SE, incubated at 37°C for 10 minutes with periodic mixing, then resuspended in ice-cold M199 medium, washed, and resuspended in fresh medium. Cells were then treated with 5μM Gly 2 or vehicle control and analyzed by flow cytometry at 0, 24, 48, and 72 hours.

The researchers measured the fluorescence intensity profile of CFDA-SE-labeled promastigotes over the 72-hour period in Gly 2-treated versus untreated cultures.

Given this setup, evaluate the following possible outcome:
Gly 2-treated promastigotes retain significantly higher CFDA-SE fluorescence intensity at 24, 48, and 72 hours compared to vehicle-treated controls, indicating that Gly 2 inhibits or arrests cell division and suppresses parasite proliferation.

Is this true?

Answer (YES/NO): YES